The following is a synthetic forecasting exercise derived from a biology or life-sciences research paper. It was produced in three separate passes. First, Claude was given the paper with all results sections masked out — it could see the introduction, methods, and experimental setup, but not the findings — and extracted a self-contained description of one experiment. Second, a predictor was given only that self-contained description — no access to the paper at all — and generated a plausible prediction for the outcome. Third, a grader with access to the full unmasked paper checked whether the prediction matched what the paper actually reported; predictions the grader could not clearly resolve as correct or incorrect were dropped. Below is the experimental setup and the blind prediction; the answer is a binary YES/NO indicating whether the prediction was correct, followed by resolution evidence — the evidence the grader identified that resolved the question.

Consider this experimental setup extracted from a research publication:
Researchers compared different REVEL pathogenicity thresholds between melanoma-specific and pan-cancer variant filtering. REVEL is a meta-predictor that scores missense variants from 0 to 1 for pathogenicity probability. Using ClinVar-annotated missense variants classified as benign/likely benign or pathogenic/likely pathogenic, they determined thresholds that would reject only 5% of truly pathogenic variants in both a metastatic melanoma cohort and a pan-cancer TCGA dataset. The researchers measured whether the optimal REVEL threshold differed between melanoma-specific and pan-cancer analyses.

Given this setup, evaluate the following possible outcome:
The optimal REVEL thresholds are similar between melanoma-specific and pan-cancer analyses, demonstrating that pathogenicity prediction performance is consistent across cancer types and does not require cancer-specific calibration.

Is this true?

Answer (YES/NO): NO